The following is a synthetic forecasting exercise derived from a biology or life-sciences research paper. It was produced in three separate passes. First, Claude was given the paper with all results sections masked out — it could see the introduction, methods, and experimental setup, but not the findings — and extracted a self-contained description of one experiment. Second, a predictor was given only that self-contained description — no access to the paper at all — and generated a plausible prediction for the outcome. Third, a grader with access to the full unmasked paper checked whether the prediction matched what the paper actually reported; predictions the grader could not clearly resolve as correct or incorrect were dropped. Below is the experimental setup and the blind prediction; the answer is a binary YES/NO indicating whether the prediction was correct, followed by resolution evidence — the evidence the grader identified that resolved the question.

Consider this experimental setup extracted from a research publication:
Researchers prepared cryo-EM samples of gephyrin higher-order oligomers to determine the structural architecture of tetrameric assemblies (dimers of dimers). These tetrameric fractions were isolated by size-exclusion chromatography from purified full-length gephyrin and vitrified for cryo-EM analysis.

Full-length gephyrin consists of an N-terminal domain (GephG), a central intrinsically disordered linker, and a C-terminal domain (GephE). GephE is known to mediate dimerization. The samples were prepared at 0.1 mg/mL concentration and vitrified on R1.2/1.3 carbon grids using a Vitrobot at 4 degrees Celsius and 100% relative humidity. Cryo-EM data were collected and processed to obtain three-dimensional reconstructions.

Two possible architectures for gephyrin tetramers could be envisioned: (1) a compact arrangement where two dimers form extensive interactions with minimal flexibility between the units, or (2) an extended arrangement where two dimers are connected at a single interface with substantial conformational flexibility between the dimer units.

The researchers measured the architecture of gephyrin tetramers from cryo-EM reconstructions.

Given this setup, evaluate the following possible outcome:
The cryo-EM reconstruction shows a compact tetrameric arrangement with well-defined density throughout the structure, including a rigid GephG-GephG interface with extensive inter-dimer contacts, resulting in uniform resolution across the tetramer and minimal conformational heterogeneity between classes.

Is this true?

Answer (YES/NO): NO